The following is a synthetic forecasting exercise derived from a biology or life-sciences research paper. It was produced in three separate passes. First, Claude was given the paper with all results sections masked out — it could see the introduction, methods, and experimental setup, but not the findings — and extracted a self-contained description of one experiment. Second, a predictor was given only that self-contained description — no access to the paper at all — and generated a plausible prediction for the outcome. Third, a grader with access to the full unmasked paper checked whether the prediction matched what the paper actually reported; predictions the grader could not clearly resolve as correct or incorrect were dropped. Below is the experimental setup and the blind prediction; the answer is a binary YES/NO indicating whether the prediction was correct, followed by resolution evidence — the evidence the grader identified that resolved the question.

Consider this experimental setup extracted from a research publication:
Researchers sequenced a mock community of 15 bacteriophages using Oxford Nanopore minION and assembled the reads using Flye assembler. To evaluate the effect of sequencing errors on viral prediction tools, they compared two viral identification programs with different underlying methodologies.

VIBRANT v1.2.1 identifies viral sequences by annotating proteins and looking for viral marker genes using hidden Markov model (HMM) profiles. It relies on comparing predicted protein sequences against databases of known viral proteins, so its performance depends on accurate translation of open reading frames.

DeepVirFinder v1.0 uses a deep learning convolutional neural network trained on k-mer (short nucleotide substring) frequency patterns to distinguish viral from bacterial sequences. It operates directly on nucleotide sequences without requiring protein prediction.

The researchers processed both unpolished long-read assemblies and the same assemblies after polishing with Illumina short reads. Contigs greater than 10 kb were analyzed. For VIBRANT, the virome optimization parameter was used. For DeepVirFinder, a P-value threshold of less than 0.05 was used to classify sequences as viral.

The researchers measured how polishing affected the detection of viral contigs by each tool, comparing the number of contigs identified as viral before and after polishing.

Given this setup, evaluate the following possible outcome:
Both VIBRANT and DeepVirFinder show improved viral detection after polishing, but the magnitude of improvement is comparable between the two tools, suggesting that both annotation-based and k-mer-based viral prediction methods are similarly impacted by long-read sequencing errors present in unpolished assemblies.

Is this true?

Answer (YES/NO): NO